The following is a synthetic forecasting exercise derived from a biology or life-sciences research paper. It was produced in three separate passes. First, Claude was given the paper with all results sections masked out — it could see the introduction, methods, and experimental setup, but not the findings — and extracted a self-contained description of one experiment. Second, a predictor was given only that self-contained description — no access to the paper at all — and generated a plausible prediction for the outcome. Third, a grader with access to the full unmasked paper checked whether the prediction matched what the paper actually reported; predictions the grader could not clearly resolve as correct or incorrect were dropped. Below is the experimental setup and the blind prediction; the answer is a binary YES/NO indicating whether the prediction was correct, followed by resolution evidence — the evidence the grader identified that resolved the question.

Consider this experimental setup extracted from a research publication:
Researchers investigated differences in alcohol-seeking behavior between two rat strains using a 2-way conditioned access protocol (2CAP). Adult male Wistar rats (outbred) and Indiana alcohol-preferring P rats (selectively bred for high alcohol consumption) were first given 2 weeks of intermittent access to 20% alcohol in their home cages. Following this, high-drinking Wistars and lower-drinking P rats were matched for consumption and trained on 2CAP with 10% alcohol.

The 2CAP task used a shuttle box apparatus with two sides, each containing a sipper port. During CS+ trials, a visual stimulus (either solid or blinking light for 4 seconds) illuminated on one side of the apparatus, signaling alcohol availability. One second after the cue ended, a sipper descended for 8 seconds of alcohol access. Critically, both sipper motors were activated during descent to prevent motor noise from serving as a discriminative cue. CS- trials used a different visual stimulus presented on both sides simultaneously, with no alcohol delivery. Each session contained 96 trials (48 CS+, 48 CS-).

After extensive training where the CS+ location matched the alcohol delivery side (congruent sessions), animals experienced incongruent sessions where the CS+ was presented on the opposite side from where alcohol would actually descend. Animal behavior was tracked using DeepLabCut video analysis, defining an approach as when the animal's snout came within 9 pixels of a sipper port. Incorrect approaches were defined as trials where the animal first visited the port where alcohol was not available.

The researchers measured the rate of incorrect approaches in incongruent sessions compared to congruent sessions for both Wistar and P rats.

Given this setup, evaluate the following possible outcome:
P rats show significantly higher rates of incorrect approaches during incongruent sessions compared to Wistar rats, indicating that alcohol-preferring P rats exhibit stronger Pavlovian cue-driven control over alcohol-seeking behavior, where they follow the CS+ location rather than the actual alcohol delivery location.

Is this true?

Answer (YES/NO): NO